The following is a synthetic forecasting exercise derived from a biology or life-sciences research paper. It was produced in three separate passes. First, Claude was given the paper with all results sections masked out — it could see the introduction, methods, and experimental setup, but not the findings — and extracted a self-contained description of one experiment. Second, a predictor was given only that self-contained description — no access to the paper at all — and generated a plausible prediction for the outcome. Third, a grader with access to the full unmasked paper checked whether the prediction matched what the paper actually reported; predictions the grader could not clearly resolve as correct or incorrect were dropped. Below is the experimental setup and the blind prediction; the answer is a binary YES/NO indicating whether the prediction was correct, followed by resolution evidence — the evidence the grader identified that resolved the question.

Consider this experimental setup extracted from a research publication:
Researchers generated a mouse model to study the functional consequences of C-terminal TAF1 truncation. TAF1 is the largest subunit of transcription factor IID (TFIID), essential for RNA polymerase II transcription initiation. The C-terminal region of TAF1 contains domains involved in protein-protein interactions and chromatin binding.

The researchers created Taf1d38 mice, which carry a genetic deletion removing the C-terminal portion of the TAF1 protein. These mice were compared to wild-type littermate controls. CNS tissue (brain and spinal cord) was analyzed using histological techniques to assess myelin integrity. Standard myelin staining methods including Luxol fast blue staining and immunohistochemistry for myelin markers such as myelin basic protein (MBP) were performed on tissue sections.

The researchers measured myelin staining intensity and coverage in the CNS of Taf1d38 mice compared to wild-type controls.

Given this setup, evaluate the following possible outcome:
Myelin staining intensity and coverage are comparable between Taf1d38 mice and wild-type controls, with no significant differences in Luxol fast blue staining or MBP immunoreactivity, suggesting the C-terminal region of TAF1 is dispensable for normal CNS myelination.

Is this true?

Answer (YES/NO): NO